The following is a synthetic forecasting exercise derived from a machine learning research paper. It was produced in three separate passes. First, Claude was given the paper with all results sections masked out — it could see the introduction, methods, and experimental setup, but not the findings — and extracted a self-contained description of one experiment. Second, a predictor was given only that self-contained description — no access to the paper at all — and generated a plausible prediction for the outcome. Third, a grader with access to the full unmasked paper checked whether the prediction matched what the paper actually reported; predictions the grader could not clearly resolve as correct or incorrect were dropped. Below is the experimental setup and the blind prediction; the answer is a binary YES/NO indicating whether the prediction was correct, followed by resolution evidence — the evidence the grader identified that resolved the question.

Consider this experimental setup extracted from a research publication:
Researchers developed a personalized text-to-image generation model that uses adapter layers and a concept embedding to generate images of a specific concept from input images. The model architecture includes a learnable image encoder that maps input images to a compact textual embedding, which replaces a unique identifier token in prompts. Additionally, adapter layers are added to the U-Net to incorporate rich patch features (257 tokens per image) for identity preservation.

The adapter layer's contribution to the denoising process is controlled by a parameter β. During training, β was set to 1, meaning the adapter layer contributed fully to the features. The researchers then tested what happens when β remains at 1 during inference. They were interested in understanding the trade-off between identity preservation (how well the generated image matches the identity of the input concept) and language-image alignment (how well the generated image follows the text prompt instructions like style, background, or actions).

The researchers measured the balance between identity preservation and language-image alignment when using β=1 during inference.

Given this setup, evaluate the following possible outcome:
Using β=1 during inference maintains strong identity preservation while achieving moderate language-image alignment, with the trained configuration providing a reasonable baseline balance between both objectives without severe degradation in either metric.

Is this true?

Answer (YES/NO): NO